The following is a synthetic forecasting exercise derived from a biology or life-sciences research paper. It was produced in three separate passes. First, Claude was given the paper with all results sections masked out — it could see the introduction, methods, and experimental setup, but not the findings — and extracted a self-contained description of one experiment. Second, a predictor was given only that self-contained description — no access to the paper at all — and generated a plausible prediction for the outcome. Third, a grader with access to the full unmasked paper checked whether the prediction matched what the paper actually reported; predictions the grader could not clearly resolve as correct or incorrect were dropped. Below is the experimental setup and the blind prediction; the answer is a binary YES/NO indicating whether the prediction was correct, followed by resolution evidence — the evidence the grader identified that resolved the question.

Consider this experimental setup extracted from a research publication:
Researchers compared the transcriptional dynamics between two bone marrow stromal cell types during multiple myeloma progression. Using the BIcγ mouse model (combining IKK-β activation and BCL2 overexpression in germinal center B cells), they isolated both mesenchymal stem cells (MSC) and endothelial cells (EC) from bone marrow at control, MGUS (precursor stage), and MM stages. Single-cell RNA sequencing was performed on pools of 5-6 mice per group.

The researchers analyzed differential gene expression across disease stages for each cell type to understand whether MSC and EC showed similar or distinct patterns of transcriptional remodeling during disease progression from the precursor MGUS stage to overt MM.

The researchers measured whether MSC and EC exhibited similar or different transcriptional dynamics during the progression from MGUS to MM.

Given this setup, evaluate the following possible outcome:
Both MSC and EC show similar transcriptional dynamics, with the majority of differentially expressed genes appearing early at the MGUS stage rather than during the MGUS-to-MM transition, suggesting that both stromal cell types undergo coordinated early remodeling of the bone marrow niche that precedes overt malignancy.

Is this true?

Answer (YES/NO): NO